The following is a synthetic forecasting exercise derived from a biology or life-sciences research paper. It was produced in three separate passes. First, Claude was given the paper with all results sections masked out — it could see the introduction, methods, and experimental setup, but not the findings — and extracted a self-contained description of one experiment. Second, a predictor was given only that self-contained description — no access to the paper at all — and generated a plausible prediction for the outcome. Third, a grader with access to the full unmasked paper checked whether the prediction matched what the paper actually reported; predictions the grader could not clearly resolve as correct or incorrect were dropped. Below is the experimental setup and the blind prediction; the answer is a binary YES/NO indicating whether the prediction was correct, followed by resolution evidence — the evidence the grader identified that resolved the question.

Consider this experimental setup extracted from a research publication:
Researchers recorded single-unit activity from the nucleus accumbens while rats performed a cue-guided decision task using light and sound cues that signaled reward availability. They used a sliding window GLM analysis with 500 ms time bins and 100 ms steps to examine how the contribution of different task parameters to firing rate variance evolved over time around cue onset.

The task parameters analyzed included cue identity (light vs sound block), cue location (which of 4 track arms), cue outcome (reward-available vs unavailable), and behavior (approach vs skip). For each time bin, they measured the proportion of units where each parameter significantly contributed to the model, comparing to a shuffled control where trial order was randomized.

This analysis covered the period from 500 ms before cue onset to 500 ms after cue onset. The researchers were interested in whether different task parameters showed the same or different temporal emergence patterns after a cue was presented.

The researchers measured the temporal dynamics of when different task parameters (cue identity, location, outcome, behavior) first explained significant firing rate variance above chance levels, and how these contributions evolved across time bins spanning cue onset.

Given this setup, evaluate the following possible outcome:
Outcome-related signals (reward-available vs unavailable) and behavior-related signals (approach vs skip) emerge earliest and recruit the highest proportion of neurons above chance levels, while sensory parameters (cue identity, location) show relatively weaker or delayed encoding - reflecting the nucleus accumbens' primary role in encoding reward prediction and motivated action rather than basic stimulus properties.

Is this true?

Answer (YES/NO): NO